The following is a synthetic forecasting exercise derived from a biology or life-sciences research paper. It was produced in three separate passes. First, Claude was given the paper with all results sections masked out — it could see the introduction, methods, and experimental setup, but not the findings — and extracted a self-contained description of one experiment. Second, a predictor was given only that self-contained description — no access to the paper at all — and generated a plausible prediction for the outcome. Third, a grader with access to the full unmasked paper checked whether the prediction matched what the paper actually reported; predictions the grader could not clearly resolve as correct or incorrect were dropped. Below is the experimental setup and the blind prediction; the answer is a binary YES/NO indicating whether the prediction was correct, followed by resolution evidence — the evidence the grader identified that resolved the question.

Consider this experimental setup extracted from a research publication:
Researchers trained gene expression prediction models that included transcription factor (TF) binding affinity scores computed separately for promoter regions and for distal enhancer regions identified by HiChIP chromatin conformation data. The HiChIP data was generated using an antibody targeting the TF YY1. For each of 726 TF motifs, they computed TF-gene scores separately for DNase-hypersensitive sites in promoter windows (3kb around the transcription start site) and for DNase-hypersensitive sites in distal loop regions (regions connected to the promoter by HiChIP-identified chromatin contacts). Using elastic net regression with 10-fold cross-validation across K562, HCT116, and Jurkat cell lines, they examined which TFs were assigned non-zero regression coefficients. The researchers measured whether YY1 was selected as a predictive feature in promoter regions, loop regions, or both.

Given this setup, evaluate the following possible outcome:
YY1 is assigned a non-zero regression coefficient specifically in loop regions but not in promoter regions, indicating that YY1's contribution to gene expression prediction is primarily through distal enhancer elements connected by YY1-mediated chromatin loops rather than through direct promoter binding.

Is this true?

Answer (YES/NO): NO